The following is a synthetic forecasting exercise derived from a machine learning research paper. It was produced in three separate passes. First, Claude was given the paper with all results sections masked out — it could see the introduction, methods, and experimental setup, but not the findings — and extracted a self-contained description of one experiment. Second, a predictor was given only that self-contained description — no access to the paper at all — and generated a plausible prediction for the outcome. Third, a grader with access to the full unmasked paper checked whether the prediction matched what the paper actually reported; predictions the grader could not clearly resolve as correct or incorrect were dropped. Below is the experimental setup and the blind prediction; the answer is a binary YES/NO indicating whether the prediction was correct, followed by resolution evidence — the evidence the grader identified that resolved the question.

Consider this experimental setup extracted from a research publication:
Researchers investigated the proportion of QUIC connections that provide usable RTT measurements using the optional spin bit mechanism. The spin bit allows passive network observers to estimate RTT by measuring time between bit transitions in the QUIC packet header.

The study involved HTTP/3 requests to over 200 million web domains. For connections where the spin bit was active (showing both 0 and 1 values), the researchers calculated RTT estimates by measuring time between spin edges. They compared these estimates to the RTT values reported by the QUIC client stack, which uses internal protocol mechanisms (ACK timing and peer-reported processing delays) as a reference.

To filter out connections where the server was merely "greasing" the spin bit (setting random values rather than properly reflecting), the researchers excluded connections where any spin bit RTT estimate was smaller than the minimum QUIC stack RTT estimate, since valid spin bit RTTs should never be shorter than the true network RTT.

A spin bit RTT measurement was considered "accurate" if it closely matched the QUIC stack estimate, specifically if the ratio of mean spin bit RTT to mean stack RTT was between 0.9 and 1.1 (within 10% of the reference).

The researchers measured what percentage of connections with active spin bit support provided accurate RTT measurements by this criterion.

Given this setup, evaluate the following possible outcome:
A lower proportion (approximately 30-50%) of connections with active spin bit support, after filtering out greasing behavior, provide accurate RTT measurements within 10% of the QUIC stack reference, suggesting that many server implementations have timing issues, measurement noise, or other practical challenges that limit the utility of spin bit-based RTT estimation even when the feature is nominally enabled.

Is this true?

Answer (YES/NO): YES